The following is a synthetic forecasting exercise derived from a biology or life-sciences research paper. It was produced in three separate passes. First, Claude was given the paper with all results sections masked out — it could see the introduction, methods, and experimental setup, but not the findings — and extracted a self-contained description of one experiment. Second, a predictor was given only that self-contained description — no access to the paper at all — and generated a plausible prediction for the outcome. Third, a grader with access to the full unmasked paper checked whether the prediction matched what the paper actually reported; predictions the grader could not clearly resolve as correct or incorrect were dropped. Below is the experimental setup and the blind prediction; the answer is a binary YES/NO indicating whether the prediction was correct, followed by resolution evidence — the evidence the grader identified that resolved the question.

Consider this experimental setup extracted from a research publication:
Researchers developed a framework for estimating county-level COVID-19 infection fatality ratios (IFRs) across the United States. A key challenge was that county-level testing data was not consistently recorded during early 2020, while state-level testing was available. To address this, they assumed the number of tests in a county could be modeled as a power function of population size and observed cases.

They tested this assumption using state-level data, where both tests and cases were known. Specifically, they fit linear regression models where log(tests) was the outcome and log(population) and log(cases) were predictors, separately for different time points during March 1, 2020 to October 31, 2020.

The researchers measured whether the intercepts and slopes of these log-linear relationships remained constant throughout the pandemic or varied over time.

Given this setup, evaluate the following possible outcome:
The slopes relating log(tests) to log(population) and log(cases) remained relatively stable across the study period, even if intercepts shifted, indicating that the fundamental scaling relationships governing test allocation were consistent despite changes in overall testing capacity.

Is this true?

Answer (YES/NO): NO